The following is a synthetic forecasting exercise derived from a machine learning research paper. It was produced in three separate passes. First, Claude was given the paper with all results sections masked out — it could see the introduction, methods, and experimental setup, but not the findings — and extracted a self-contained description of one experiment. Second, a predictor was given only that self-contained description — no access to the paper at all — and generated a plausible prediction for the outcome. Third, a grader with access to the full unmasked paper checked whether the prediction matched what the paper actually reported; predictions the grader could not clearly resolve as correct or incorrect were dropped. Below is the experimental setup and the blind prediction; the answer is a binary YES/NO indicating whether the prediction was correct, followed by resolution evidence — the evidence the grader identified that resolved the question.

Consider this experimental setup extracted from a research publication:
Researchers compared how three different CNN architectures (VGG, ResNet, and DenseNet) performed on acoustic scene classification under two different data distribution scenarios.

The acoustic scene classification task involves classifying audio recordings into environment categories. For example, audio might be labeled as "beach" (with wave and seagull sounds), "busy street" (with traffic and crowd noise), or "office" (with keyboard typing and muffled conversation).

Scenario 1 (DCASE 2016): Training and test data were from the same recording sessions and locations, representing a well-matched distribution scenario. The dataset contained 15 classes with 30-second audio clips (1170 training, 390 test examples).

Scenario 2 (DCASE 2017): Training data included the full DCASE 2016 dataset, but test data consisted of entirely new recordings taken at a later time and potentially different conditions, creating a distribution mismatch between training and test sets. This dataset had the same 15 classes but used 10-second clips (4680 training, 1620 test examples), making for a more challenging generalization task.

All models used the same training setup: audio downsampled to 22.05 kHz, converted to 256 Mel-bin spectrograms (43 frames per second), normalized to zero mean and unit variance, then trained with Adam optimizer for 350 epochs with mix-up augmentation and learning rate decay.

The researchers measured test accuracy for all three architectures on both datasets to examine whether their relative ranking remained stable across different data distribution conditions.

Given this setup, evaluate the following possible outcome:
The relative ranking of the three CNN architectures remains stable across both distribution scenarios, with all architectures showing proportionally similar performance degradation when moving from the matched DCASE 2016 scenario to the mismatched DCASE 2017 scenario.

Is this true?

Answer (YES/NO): NO